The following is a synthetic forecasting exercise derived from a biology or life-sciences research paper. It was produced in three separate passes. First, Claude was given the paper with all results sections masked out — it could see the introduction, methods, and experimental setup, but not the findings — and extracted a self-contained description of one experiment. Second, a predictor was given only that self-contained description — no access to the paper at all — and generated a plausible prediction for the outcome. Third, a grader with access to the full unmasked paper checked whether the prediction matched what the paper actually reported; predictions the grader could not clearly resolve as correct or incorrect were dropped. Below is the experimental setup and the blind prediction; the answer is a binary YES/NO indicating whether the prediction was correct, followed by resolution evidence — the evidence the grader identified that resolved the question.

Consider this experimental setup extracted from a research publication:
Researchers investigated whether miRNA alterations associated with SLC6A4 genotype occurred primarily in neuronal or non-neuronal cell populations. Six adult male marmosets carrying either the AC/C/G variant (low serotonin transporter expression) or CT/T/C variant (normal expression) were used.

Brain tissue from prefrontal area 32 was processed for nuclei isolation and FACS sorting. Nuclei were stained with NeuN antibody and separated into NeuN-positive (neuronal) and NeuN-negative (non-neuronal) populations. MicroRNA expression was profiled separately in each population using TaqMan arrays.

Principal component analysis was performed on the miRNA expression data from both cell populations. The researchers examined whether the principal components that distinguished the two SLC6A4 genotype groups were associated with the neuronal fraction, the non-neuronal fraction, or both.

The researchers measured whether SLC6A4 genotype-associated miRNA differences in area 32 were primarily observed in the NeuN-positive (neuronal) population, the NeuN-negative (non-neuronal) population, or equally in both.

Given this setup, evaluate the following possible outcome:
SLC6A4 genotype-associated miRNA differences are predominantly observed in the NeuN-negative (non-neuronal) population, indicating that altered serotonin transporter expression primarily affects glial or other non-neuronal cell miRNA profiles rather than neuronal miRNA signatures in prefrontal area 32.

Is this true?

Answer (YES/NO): NO